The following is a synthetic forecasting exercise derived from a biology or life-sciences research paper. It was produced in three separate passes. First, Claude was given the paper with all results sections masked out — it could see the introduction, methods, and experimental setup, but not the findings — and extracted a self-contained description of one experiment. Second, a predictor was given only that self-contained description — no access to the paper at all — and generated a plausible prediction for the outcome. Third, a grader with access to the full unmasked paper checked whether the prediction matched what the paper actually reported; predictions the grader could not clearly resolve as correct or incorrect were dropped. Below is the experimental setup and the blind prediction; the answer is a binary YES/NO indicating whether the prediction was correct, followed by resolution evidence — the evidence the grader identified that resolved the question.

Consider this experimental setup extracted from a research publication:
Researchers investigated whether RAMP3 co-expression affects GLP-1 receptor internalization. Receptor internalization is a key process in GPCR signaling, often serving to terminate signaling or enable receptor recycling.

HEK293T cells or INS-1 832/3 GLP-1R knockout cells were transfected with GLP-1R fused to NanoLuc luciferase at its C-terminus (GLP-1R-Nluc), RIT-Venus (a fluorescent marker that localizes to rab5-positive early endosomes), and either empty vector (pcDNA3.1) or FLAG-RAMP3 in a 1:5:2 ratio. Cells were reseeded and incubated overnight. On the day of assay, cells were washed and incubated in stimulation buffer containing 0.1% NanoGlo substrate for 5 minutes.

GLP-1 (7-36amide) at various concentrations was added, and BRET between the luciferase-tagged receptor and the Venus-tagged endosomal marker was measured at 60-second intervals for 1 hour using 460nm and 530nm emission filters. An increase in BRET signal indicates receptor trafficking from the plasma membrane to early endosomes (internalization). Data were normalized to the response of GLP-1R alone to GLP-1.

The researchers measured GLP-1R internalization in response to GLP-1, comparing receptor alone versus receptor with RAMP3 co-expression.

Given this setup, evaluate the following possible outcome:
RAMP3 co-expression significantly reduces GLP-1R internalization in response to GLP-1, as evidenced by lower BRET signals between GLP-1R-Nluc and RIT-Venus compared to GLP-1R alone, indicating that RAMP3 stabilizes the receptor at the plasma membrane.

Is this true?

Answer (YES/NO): NO